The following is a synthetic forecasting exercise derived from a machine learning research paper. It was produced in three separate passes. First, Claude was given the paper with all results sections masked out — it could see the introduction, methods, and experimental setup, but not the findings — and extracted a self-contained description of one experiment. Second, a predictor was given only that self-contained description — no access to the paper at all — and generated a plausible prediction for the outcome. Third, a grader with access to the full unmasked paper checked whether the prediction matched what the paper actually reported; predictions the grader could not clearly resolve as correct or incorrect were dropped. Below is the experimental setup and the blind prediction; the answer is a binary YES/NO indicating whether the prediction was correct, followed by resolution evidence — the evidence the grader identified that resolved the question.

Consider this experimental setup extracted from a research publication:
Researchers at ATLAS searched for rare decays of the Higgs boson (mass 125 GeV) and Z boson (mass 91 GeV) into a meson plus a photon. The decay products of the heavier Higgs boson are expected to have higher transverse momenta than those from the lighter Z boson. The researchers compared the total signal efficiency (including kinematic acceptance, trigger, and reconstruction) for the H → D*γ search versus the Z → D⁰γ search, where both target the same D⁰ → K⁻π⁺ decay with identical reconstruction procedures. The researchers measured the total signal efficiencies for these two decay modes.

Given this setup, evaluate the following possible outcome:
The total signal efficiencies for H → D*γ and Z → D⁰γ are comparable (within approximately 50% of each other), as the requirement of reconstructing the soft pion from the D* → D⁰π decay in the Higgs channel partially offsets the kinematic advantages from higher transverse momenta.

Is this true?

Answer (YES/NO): NO